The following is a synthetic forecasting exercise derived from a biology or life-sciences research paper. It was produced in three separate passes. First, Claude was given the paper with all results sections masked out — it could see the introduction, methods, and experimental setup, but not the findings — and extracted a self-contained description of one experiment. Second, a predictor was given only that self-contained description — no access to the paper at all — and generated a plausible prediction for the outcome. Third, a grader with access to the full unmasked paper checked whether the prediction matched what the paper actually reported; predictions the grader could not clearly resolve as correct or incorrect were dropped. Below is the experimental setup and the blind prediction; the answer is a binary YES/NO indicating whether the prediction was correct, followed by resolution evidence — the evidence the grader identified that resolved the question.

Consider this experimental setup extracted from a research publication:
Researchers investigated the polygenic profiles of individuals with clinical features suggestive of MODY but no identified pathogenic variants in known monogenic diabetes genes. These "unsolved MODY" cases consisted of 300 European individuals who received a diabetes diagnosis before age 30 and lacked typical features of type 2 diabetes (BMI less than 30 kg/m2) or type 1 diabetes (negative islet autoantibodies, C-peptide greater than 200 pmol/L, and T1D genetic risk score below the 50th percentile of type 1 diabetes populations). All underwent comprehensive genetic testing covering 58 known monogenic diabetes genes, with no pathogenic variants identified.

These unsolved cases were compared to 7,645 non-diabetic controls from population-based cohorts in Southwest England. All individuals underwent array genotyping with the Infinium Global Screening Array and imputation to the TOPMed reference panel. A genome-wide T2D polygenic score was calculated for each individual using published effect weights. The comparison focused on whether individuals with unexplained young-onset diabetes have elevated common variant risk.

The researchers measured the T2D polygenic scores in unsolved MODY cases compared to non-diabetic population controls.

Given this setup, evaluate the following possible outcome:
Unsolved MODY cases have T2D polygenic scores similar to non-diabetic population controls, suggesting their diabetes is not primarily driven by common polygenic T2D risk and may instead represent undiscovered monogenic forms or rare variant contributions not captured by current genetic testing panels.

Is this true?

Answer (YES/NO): NO